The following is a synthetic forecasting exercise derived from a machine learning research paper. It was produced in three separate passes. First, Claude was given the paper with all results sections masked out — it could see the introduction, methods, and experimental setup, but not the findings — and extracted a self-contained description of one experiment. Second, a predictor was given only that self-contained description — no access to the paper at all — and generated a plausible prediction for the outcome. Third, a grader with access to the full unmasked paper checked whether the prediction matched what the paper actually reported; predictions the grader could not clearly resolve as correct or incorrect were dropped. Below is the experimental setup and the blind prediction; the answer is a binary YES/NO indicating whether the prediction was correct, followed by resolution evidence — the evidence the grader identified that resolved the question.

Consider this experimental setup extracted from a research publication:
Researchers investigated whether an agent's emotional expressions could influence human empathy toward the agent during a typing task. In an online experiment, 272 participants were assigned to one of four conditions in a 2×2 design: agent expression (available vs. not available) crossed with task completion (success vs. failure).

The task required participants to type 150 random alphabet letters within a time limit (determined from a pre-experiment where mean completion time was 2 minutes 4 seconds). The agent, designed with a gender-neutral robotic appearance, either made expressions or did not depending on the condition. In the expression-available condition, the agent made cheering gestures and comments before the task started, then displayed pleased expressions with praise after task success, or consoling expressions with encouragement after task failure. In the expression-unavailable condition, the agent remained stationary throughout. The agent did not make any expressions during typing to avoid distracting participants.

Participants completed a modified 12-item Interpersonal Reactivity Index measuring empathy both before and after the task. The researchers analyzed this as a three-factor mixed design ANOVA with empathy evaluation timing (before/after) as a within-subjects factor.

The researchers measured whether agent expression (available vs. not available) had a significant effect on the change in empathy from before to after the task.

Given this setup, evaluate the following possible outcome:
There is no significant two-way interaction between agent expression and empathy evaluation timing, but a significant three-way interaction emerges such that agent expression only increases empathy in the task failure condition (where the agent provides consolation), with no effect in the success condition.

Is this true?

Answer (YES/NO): NO